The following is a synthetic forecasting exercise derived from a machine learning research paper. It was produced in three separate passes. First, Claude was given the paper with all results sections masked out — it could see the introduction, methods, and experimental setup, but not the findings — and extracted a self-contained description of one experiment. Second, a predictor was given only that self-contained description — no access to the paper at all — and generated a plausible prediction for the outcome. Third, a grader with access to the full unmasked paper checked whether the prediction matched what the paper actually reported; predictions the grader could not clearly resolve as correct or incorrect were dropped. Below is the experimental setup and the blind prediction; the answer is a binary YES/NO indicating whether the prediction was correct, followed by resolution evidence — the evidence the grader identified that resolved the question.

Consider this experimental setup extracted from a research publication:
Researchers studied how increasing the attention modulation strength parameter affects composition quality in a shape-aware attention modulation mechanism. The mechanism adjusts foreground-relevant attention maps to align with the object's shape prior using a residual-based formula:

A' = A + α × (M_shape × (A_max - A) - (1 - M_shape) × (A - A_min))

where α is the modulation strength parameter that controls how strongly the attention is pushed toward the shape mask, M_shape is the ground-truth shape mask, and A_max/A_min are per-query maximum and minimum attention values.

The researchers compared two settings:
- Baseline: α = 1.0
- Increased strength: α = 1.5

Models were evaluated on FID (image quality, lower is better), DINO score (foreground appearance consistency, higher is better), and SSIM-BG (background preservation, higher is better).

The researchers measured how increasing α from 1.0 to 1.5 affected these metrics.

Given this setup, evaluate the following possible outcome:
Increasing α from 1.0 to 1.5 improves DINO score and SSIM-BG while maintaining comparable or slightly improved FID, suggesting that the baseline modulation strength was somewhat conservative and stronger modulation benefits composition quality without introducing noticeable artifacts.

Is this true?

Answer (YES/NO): NO